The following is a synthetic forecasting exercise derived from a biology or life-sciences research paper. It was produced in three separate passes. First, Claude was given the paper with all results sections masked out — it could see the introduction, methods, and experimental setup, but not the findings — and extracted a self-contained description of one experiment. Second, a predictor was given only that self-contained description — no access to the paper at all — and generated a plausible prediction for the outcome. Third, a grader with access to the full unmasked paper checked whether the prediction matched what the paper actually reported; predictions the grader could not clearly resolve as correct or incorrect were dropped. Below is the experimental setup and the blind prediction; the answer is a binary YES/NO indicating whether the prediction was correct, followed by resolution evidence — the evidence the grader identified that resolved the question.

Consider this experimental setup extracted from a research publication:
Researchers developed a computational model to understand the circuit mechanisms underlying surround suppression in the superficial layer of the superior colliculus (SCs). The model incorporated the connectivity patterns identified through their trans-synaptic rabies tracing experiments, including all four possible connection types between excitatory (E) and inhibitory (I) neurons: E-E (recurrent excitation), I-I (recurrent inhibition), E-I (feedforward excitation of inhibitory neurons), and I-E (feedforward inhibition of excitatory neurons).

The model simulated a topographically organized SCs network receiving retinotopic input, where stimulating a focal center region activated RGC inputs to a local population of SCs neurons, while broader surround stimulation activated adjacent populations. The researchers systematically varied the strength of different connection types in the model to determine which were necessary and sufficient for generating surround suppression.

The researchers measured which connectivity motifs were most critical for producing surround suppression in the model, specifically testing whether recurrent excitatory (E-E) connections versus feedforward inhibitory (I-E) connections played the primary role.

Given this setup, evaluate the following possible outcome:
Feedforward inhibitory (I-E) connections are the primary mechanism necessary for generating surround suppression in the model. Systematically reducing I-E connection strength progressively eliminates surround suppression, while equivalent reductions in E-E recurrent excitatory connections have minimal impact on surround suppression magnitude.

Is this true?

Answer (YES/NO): NO